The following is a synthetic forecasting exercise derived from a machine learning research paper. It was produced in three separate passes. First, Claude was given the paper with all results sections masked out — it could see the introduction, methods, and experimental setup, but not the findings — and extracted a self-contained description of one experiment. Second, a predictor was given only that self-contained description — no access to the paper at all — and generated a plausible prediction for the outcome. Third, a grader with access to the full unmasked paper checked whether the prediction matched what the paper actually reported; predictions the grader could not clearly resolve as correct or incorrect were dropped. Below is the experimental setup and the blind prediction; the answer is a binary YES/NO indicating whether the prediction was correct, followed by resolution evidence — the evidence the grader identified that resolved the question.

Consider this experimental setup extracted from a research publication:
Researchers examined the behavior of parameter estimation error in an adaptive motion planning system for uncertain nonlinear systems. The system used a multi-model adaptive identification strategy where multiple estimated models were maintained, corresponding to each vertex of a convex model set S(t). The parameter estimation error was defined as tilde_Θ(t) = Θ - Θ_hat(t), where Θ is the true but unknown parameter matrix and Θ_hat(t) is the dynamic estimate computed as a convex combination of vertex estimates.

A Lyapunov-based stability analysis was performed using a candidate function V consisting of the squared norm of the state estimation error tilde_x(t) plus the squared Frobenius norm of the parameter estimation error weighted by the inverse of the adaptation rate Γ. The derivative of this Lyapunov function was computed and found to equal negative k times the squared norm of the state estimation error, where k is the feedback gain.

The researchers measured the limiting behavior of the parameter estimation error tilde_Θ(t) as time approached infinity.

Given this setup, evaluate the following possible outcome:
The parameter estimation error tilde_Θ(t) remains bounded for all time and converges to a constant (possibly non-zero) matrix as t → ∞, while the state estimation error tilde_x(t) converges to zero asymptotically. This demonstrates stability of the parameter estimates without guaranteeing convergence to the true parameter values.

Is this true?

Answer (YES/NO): NO